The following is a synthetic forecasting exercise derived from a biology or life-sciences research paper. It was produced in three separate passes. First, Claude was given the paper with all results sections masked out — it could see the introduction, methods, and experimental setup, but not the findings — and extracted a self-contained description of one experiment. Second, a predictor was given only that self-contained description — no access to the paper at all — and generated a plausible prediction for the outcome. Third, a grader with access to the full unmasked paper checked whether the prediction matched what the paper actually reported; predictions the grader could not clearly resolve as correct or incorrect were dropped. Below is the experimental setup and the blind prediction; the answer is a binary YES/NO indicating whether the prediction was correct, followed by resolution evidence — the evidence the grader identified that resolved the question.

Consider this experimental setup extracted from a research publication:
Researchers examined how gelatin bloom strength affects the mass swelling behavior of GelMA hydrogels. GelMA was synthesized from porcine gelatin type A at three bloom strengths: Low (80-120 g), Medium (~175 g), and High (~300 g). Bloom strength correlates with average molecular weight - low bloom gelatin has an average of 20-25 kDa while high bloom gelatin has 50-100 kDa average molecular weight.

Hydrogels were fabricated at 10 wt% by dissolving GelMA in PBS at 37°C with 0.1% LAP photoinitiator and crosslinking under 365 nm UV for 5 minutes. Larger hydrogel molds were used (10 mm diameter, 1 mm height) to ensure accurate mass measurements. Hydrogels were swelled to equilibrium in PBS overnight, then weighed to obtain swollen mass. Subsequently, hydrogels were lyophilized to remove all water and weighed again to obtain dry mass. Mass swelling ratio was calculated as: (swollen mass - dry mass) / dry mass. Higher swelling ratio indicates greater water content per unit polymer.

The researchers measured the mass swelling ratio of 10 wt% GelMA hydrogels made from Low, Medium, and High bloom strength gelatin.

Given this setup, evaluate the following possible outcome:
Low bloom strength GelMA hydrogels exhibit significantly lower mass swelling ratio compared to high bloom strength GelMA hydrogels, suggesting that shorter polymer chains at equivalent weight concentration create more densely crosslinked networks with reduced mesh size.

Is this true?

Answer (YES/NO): NO